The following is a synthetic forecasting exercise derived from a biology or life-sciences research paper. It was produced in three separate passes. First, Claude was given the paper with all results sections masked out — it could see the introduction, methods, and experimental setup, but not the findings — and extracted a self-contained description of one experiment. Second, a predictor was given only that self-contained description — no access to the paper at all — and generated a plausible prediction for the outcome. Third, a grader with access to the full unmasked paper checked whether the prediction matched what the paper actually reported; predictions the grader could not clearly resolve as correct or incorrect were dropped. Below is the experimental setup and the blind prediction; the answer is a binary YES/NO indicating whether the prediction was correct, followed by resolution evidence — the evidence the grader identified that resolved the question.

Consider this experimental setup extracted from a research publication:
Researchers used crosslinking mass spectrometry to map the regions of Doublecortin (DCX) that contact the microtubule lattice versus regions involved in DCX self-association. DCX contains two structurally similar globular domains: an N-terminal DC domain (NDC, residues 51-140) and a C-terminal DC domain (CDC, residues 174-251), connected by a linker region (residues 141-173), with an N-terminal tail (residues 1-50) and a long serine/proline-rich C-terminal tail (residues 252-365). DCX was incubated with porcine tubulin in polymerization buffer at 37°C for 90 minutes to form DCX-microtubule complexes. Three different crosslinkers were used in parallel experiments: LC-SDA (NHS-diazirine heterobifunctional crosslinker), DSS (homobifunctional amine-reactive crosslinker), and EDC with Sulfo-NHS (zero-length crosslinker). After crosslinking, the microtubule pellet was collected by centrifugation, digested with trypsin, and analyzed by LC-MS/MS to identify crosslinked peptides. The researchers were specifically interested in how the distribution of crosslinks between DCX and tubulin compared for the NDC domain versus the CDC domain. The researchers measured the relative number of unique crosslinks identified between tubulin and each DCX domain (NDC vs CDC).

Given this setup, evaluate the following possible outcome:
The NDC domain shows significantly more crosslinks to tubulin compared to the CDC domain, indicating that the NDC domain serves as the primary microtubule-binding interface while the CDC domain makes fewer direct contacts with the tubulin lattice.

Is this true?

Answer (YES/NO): YES